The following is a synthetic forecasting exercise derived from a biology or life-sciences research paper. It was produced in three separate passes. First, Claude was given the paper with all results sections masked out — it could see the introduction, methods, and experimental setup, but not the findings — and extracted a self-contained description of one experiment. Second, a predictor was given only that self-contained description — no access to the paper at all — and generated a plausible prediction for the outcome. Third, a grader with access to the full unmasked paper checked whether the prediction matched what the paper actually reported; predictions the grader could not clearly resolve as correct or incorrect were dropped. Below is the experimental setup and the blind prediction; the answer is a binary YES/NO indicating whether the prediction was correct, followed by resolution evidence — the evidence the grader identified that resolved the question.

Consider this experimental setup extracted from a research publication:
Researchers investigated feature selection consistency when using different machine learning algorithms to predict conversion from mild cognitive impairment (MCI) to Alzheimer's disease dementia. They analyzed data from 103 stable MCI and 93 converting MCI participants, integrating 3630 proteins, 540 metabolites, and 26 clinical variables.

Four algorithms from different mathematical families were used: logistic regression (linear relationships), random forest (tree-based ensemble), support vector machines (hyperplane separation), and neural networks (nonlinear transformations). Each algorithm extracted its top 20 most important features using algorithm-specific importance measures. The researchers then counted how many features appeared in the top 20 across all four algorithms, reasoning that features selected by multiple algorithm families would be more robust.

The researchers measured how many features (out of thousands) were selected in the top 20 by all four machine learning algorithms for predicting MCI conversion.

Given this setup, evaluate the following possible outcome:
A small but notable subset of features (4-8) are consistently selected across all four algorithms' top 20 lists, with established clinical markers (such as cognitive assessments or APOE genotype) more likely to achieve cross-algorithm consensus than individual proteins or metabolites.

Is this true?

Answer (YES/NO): NO